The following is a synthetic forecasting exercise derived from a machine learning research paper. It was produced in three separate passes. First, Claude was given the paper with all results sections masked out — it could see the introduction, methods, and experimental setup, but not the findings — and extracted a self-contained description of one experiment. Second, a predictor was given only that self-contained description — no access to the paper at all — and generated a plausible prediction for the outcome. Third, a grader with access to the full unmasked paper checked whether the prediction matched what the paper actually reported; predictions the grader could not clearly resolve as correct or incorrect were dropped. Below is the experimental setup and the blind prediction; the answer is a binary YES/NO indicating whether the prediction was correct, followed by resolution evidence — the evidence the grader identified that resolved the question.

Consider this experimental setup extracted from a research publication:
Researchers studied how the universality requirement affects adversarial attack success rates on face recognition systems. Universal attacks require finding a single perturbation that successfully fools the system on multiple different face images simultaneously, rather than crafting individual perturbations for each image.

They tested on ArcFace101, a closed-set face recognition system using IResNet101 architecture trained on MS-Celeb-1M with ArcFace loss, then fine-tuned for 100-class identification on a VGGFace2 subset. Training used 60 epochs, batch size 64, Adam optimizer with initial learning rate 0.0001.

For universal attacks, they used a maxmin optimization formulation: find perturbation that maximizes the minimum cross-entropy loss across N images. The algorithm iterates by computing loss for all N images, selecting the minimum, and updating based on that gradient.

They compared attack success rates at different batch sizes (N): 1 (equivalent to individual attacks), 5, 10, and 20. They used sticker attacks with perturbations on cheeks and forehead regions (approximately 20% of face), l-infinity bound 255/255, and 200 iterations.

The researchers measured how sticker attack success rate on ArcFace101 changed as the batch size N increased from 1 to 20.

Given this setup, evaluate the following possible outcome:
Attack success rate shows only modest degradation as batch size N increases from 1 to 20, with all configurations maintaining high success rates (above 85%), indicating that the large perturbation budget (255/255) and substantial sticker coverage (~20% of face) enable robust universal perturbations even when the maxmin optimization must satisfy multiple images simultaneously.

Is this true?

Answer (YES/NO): NO